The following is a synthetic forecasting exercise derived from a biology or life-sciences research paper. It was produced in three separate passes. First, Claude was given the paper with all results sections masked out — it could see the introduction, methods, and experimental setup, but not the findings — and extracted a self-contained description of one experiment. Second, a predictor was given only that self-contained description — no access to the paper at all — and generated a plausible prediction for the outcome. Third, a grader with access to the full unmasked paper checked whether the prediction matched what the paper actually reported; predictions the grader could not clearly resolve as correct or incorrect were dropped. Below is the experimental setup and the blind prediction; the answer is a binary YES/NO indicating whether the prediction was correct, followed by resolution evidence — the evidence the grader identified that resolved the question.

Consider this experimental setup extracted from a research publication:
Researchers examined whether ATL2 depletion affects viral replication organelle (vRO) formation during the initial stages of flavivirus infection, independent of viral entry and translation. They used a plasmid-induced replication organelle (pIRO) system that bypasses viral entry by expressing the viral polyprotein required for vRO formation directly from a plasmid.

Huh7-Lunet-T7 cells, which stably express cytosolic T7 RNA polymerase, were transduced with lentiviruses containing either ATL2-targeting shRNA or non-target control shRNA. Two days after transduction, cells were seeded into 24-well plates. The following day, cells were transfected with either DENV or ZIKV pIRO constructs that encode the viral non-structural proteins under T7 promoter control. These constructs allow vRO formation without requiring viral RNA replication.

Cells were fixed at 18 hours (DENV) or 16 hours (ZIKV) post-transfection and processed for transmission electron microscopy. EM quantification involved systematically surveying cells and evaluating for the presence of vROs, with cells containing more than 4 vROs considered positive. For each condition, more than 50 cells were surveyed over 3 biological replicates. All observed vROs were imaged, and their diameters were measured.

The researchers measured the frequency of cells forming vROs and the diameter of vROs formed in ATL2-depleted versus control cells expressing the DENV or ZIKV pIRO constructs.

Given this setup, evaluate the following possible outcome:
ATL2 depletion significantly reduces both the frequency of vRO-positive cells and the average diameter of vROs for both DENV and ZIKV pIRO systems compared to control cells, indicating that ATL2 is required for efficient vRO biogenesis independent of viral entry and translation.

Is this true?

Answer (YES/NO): NO